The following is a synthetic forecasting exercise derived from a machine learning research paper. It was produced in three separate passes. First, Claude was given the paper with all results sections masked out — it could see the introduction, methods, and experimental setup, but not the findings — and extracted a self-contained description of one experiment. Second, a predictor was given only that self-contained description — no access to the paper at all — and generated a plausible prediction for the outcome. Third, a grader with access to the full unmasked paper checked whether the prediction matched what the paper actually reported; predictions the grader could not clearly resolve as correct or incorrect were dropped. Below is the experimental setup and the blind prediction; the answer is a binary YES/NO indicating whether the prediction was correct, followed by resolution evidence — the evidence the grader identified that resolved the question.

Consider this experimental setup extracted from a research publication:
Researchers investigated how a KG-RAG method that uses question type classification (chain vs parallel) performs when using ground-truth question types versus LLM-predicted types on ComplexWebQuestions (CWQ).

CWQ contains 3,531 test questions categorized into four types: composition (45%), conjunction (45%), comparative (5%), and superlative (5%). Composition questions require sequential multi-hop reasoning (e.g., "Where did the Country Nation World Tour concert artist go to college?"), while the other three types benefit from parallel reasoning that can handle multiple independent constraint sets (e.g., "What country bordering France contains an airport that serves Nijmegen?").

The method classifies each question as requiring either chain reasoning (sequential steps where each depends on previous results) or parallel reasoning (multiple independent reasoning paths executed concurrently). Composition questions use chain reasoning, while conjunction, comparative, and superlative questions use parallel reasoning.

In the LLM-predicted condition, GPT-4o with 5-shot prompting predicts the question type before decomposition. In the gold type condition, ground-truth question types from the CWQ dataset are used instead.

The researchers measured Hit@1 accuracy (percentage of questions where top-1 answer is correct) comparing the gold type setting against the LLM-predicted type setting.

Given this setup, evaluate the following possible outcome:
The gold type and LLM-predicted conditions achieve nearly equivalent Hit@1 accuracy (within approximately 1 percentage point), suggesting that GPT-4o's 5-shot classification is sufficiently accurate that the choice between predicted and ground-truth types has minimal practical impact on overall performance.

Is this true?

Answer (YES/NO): NO